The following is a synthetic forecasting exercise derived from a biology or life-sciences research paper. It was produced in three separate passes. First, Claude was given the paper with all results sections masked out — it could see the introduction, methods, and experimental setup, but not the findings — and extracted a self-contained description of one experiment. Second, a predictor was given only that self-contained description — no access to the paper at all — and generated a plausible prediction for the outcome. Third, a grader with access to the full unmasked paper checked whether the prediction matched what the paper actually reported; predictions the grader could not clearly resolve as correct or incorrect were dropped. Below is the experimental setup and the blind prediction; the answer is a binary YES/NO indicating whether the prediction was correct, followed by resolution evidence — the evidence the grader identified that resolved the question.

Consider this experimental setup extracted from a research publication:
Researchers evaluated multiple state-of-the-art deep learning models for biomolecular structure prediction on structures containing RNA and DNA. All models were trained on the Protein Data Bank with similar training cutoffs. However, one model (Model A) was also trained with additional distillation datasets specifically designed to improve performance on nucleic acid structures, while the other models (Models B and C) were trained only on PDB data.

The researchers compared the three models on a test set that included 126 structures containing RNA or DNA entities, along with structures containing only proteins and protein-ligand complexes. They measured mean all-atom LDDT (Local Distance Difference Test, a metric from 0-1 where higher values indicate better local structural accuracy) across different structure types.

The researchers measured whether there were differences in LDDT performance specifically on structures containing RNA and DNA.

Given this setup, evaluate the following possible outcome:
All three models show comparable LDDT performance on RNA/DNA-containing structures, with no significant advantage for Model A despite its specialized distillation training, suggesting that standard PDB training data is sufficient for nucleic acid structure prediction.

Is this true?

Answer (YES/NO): NO